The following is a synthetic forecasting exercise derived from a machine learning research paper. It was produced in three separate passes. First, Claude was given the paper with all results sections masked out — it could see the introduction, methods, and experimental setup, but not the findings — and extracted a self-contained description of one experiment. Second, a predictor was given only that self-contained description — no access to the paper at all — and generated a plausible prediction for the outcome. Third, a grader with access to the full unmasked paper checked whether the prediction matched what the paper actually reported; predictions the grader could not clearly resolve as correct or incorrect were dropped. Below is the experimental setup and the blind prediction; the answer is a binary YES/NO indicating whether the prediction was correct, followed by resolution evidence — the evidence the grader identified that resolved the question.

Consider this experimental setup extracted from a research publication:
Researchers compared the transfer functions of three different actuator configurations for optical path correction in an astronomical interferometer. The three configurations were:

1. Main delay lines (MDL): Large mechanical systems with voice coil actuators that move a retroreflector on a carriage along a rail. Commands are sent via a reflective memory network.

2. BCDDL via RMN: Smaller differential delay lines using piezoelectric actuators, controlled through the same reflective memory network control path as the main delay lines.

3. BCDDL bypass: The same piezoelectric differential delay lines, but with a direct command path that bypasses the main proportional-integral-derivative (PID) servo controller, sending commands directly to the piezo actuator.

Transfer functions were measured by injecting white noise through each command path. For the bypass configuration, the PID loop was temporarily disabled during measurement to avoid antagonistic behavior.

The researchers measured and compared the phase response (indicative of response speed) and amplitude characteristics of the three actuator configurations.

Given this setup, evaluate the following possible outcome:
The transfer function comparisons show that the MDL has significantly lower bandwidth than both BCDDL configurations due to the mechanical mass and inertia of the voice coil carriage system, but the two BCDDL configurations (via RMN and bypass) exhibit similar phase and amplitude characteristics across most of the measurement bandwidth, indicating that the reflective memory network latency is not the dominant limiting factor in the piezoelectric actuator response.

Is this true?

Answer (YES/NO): NO